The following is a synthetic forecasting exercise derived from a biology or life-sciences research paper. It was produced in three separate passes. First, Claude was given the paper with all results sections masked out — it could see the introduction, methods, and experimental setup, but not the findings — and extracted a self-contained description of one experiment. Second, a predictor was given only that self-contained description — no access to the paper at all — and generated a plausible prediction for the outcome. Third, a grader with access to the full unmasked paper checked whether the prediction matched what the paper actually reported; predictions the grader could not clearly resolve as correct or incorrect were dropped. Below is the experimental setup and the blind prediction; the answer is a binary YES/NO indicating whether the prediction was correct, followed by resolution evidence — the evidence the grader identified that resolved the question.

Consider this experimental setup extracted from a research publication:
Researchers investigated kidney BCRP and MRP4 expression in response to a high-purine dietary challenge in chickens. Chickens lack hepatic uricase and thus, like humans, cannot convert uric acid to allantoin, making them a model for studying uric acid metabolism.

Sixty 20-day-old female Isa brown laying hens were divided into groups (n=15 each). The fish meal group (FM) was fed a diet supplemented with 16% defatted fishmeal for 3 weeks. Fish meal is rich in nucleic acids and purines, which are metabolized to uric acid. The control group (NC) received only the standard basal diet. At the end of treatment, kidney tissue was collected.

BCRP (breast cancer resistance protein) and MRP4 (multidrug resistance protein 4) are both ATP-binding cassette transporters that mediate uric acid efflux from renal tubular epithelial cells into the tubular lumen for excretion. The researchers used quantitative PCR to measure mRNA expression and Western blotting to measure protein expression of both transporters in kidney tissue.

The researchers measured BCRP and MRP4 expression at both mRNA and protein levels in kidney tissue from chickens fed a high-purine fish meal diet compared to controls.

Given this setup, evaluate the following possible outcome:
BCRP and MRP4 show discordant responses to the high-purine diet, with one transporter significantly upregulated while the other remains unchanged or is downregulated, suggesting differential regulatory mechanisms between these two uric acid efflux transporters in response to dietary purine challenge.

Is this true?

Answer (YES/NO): NO